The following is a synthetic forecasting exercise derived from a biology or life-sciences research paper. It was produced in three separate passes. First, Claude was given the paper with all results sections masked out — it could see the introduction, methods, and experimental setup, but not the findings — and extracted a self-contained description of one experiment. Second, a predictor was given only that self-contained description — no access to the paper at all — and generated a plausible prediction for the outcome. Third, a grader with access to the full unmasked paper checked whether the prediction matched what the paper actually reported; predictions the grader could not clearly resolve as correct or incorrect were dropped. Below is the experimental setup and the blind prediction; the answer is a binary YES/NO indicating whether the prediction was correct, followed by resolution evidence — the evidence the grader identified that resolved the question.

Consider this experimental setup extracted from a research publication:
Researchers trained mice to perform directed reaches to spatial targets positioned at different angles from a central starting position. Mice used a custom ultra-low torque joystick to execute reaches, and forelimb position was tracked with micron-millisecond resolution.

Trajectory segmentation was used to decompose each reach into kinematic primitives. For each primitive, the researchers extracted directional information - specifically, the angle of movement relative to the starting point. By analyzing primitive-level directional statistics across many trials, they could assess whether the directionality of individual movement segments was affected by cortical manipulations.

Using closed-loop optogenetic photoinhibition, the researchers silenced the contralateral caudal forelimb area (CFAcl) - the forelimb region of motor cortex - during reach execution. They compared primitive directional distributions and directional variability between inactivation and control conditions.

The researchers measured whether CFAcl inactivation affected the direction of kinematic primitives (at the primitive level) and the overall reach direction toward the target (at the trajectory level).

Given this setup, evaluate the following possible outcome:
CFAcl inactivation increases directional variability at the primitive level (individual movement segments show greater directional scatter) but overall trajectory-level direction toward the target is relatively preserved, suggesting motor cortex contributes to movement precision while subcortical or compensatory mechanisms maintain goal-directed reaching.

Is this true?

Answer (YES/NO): NO